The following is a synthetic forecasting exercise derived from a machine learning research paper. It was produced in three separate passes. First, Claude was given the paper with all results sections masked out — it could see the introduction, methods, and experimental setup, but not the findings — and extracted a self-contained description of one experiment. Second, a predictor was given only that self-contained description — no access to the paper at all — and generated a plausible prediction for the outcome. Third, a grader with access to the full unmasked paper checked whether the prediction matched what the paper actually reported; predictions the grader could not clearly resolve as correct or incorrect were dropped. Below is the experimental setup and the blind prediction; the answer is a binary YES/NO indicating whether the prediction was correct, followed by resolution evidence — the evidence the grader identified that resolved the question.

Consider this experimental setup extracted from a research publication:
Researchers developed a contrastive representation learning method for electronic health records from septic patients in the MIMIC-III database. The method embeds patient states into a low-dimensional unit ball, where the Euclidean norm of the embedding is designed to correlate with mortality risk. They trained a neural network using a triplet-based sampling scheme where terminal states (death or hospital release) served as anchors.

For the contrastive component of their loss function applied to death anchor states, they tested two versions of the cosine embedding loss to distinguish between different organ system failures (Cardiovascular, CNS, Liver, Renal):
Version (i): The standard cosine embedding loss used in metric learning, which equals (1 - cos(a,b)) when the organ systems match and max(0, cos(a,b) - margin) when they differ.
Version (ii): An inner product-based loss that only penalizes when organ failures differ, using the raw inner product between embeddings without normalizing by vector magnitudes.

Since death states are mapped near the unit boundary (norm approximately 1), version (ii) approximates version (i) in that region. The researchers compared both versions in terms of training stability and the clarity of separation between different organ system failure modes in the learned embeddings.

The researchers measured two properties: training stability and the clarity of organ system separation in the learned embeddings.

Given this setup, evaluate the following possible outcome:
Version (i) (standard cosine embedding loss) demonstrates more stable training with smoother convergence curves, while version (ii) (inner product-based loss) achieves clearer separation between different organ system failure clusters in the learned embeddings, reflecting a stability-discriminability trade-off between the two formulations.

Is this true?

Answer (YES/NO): NO